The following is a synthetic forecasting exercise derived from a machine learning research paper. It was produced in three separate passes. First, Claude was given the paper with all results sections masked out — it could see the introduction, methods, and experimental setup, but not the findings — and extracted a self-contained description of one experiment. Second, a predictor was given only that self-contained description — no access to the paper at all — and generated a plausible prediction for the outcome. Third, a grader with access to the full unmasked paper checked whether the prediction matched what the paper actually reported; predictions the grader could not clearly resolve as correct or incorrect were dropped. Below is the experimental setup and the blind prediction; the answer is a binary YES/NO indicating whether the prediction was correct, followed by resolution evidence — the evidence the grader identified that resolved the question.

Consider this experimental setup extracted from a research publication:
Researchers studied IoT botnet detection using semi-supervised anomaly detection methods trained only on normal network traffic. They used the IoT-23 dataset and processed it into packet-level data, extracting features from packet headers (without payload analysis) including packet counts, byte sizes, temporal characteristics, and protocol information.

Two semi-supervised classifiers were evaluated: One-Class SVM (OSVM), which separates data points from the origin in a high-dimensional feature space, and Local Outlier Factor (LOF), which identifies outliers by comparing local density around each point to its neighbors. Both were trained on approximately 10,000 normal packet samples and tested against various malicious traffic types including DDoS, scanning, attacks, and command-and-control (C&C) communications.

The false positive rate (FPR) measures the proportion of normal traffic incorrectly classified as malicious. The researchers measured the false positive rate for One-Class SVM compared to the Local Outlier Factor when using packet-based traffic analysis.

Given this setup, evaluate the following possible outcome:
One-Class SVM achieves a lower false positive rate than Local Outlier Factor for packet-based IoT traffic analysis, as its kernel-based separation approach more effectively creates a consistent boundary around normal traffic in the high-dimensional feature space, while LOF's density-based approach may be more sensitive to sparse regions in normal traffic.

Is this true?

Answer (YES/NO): YES